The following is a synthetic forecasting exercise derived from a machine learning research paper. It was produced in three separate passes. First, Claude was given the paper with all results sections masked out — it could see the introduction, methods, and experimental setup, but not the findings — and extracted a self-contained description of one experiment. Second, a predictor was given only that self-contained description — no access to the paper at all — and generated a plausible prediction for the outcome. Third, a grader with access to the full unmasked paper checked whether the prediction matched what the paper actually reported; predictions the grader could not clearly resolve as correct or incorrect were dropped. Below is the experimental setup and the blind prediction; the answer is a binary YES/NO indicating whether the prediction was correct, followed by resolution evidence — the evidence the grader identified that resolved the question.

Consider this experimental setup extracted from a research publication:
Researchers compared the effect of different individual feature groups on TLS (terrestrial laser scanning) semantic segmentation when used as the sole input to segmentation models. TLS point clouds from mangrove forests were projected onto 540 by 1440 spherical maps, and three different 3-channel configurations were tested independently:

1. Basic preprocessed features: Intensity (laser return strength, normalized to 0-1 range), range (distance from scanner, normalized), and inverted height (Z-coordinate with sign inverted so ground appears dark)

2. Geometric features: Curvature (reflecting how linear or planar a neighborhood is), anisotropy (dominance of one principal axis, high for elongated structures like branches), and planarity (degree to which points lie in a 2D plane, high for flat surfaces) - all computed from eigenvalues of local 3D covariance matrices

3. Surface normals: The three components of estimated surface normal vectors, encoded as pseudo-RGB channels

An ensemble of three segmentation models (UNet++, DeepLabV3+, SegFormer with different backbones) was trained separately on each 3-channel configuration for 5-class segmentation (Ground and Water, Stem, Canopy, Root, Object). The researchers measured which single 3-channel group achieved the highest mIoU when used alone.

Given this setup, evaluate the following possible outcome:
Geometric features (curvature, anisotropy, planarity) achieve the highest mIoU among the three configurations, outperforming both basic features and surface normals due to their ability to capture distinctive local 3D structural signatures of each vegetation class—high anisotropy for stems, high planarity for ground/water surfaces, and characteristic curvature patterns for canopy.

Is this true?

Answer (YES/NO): NO